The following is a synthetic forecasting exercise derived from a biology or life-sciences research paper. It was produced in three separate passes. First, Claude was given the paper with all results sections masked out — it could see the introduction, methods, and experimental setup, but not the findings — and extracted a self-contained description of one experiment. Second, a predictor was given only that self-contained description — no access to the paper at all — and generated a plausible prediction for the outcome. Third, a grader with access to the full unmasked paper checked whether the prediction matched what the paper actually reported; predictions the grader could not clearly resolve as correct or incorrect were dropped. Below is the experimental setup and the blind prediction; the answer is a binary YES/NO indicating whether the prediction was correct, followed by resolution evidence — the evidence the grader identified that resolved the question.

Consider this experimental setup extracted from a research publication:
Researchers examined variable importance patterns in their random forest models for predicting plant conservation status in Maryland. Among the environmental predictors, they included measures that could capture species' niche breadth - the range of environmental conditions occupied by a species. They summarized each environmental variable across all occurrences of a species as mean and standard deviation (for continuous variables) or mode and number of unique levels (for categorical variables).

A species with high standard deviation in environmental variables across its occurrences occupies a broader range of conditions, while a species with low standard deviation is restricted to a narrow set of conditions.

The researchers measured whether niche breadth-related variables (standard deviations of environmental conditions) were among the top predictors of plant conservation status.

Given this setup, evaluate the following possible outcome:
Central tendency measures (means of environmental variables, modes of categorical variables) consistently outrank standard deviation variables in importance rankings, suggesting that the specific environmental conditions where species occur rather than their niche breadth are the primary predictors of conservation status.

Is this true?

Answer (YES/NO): NO